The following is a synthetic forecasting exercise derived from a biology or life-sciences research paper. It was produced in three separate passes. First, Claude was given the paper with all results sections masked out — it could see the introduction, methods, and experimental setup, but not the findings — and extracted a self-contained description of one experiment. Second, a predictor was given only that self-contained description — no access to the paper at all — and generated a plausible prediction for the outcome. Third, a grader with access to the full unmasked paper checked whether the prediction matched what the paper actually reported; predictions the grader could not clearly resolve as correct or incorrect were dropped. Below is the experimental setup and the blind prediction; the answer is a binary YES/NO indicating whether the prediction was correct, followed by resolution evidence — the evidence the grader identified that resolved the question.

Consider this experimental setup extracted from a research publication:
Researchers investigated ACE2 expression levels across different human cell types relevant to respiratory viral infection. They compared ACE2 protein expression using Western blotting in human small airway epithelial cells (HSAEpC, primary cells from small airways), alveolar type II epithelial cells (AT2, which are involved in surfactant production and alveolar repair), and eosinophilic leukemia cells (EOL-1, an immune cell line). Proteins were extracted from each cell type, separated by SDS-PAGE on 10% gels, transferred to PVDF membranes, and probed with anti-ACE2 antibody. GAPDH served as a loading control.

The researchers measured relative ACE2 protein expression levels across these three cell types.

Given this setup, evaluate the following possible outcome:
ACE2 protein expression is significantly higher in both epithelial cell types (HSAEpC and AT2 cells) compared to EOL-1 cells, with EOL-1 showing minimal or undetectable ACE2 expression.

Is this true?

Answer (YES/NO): NO